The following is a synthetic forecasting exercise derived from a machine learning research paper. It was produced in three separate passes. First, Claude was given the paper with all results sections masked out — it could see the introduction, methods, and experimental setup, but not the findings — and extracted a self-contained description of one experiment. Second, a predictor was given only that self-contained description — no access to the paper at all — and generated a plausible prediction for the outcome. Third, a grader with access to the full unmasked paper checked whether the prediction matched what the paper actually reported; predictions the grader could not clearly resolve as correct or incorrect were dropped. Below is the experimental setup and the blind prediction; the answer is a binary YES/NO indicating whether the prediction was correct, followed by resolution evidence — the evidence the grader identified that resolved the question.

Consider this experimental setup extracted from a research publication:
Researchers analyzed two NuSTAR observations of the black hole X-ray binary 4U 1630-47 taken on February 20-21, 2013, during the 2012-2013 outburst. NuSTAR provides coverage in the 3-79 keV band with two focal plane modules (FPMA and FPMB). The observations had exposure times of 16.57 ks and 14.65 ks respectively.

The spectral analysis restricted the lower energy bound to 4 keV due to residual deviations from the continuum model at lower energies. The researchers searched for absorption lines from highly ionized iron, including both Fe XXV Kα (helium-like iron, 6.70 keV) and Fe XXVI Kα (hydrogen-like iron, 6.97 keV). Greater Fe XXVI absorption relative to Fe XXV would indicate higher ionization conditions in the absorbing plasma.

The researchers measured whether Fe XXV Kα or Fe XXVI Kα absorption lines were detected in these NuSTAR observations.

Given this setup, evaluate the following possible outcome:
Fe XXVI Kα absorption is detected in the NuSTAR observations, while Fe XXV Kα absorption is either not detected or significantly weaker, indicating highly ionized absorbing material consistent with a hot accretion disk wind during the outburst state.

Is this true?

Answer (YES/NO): YES